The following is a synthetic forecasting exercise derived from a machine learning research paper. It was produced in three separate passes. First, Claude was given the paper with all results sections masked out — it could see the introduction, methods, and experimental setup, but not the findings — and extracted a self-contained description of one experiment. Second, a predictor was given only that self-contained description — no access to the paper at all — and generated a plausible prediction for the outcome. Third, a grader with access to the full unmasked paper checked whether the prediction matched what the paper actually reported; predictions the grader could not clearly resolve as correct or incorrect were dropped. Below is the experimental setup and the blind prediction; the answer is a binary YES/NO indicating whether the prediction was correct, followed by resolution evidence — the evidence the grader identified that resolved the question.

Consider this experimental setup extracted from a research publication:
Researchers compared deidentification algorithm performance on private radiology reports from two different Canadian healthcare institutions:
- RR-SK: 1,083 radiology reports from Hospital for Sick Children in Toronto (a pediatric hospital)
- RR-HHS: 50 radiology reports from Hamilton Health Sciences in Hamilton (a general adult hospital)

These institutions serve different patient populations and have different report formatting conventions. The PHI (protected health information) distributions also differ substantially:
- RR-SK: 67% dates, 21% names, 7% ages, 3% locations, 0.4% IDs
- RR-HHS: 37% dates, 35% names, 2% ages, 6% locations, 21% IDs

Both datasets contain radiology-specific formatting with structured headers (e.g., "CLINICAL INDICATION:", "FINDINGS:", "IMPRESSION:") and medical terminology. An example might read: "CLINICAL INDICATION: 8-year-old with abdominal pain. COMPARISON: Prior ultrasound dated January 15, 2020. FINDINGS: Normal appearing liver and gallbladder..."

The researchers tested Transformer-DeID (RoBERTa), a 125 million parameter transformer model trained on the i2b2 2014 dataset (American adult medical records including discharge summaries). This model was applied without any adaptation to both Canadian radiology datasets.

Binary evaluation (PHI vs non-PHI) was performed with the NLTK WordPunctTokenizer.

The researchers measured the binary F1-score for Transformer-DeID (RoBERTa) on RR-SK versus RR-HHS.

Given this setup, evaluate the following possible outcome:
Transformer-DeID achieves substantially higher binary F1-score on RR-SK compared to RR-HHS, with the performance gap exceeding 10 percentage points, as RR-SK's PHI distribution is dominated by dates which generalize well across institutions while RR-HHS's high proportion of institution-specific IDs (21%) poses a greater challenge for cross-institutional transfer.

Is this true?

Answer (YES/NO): NO